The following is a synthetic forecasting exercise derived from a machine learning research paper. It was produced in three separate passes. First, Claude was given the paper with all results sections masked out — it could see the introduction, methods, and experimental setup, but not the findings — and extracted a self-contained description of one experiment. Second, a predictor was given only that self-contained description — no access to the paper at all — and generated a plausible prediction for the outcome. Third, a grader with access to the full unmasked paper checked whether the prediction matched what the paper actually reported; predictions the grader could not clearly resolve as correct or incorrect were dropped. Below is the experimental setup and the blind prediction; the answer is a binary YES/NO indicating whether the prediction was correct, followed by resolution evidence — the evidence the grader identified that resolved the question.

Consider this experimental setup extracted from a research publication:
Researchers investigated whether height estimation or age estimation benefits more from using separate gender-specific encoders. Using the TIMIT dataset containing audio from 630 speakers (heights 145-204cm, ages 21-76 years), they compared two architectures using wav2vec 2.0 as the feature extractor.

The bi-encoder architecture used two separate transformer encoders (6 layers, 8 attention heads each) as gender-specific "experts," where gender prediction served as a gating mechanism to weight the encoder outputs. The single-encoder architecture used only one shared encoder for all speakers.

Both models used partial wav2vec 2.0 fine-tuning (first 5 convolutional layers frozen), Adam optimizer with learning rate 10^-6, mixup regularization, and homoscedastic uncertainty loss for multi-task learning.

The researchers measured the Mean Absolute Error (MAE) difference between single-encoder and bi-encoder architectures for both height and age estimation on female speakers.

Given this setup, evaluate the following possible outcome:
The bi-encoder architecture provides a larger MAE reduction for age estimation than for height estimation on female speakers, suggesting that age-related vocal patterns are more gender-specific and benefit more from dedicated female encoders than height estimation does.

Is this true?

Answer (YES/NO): YES